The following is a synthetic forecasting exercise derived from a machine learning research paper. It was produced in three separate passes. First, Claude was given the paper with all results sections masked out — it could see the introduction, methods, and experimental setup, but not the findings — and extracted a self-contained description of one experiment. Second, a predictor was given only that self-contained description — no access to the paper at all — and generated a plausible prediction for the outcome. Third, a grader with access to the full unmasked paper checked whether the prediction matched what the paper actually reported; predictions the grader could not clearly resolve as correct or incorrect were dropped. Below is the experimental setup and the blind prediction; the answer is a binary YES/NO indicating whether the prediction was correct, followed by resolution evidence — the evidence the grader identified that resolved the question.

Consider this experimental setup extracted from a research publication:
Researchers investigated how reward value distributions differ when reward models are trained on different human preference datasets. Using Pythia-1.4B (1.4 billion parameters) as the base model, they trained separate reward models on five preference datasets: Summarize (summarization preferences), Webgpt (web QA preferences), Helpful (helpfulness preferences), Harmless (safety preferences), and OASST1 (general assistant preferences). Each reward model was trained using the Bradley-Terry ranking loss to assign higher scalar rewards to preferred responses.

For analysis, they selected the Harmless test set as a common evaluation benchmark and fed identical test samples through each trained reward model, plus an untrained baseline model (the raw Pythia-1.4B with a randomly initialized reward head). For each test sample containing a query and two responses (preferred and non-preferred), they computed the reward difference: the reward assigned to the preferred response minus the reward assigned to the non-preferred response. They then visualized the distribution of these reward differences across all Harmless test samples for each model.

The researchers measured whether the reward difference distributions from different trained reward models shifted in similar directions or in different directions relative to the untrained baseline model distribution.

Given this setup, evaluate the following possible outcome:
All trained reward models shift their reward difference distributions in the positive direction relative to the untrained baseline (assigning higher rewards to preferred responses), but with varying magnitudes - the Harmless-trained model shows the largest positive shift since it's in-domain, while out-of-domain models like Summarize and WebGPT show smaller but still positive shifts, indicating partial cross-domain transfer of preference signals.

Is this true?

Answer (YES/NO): NO